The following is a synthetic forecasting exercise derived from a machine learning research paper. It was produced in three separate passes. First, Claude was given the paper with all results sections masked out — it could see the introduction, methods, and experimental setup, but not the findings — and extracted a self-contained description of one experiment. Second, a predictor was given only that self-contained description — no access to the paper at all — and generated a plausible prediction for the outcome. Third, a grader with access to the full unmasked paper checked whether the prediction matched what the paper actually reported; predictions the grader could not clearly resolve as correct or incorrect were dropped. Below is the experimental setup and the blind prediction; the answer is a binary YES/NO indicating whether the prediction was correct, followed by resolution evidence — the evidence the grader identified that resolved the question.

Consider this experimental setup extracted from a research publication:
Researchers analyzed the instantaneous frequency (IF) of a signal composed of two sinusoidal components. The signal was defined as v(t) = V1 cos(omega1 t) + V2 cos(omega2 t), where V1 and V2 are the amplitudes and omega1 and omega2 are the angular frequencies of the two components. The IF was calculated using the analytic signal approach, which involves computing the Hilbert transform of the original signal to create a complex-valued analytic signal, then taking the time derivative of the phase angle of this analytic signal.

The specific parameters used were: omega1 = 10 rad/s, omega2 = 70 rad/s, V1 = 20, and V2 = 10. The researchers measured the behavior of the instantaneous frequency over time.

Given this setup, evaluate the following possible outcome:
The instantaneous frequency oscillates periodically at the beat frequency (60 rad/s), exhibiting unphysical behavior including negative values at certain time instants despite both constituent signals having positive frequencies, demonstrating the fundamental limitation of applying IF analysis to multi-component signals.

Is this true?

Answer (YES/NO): YES